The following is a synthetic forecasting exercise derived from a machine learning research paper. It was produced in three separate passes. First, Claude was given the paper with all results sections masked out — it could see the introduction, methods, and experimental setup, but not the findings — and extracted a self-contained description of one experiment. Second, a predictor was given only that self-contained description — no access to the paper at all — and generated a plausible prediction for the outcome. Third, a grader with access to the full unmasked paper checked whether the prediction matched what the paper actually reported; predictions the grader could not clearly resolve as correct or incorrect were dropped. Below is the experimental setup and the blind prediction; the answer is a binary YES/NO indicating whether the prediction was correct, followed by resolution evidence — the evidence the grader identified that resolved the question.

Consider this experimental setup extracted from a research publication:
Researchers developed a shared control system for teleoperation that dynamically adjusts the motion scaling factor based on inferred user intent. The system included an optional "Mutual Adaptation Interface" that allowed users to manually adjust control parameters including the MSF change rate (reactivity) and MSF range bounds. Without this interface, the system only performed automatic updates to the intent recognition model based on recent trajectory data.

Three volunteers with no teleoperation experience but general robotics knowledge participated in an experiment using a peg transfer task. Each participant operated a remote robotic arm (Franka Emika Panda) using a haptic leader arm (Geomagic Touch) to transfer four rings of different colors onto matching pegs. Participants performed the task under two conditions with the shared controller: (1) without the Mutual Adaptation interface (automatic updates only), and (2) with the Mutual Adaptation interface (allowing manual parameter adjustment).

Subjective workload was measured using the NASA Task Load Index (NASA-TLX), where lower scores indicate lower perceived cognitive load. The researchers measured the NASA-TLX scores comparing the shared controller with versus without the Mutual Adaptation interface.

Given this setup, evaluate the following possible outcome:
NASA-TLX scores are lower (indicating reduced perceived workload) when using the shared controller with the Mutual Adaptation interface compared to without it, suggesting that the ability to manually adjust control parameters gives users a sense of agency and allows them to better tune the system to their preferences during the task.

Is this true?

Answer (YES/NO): NO